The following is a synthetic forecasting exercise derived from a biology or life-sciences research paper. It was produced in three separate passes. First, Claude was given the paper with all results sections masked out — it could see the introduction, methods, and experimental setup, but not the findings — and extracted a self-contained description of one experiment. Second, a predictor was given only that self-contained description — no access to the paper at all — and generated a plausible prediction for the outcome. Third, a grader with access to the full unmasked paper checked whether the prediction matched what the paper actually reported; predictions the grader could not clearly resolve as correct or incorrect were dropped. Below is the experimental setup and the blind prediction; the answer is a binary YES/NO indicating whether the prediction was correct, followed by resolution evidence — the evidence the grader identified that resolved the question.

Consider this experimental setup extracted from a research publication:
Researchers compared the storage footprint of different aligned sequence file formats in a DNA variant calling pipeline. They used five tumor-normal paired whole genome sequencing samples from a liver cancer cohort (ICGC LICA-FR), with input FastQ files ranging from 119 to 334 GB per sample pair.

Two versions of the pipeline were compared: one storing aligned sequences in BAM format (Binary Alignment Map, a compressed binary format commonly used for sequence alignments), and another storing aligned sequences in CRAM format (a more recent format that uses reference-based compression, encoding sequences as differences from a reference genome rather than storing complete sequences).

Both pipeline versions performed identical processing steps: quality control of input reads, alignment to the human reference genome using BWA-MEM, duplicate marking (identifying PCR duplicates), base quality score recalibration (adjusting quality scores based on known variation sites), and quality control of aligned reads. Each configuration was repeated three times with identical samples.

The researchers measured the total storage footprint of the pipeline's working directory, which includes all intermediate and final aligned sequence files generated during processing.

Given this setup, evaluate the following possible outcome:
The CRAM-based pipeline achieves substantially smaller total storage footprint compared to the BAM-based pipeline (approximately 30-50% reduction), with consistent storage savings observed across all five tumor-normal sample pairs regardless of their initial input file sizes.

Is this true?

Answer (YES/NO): NO